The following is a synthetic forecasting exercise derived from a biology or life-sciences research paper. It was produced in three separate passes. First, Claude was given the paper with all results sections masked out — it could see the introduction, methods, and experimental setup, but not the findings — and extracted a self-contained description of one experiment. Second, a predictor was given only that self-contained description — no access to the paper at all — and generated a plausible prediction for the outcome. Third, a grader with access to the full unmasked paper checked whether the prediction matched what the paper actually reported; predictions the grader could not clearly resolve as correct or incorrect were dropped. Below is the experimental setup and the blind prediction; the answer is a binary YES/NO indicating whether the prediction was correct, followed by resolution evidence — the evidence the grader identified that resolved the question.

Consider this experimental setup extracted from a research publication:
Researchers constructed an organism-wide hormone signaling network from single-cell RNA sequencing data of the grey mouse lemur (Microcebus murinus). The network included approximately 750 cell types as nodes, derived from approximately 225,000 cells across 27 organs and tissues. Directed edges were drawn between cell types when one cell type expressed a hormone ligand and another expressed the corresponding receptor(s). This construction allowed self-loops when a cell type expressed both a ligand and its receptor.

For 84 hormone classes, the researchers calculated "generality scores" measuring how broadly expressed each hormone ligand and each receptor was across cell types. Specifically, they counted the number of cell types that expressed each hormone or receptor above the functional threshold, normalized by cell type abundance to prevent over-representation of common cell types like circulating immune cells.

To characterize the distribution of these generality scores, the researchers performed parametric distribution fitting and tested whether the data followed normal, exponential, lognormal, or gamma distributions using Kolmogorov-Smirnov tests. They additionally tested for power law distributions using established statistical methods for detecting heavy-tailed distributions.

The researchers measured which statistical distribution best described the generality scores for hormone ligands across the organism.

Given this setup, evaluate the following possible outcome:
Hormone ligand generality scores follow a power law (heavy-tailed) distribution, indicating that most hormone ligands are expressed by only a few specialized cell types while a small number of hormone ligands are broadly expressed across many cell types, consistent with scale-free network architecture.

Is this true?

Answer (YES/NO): NO